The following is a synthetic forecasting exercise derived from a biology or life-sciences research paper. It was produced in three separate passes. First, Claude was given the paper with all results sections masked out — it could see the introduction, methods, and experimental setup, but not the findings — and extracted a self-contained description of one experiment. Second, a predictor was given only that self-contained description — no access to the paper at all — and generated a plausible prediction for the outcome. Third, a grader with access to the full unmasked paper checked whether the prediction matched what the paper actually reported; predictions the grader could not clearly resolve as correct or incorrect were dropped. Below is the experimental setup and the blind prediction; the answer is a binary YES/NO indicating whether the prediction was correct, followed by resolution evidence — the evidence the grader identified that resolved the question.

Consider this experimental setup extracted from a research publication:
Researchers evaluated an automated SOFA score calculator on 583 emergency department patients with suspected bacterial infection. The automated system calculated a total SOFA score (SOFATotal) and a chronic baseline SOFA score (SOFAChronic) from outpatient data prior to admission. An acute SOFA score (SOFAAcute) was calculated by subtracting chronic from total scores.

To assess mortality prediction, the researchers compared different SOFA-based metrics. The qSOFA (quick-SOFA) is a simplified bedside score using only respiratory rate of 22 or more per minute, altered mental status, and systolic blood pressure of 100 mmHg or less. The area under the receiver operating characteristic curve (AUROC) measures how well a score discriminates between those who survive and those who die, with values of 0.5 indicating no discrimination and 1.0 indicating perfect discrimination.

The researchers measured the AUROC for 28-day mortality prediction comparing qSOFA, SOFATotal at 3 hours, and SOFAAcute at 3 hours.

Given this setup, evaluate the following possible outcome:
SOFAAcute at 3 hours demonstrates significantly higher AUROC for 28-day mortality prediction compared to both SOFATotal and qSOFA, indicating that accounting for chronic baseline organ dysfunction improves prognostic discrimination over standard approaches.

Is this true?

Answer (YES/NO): NO